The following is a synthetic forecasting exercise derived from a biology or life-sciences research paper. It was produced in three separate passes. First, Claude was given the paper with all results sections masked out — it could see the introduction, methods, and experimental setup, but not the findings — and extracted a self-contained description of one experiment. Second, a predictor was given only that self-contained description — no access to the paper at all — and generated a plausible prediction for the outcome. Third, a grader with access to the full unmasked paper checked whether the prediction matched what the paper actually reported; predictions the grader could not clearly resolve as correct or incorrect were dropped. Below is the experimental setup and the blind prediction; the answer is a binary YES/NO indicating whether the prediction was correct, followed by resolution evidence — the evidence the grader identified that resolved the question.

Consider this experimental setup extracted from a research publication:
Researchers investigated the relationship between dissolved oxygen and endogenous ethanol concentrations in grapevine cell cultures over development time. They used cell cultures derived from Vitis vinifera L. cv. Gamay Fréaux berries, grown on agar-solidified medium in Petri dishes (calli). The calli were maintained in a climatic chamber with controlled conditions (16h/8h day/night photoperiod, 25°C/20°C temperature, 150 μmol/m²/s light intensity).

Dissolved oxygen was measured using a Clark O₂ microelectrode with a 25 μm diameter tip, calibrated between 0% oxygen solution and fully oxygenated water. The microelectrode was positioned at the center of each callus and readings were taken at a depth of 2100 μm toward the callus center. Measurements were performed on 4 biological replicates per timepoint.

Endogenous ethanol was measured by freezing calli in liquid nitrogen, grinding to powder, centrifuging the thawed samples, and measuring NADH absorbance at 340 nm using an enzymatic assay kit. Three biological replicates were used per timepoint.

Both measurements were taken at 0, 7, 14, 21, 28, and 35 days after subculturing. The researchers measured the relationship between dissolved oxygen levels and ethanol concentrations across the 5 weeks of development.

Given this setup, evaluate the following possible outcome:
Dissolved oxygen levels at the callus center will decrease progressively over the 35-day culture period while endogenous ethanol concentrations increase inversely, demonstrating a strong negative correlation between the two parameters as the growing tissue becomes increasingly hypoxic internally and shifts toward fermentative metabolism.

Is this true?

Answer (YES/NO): NO